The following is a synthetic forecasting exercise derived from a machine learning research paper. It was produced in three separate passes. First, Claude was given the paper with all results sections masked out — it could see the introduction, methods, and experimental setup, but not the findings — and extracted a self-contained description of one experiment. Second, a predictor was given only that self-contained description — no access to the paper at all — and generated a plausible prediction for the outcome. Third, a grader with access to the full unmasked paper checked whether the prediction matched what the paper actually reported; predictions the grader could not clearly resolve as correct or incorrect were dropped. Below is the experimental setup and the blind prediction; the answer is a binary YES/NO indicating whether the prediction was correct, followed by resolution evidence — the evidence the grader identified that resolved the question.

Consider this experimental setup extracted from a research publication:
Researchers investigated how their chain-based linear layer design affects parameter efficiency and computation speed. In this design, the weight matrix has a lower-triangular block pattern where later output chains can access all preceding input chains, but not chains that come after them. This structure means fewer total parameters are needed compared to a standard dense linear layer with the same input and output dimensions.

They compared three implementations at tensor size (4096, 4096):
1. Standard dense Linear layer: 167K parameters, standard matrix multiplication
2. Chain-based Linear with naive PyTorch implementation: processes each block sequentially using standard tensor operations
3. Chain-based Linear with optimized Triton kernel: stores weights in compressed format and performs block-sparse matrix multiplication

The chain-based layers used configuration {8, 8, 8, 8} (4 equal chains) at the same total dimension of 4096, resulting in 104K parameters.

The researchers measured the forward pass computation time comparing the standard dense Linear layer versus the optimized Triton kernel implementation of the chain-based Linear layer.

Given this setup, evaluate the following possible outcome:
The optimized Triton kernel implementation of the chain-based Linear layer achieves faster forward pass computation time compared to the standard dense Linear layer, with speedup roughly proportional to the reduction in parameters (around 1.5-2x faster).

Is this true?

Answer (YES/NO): NO